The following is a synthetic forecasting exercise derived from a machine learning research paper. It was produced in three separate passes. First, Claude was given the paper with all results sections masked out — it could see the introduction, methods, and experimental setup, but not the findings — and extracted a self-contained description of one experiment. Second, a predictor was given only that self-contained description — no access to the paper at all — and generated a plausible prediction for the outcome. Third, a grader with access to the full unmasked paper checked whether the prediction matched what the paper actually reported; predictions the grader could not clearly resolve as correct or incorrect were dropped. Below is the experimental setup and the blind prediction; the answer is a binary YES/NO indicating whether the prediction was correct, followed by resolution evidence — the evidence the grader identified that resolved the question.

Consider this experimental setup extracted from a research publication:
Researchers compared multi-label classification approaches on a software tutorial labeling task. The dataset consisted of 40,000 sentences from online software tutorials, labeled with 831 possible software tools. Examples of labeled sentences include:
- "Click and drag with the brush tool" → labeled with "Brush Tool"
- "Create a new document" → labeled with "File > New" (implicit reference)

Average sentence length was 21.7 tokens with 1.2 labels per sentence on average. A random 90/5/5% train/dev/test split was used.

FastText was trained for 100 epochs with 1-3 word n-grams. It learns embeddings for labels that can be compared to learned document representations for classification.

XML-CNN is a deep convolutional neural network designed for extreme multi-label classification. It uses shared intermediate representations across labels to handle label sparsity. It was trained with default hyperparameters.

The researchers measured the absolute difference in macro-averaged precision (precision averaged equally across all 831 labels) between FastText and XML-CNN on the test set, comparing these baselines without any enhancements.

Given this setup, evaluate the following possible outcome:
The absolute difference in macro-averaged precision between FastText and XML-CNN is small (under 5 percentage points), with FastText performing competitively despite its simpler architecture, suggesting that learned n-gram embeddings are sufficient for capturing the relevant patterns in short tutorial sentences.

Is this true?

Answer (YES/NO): YES